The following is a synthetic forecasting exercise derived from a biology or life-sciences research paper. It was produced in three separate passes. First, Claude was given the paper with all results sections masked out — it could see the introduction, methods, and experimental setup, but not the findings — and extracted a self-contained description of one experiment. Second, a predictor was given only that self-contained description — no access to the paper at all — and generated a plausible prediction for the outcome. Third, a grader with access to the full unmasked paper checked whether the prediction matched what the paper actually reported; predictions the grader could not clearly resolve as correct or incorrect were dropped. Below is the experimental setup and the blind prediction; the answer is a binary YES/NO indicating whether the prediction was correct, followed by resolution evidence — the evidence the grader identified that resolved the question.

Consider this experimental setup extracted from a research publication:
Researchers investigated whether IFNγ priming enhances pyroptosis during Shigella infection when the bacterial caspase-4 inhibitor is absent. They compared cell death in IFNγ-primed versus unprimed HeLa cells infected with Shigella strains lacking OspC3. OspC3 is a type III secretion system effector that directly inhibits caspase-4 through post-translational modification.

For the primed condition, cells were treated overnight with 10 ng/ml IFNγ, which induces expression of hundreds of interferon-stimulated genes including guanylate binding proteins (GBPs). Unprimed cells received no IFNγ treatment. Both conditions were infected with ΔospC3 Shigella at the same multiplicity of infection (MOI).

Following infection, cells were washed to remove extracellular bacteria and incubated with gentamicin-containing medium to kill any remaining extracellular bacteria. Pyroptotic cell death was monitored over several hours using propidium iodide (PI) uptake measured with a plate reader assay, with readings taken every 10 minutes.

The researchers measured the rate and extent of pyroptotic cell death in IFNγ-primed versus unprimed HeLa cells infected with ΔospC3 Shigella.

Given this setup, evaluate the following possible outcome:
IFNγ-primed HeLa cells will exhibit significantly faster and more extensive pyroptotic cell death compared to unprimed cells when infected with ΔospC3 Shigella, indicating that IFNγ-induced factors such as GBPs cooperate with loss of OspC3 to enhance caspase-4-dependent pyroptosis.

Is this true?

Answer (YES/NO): YES